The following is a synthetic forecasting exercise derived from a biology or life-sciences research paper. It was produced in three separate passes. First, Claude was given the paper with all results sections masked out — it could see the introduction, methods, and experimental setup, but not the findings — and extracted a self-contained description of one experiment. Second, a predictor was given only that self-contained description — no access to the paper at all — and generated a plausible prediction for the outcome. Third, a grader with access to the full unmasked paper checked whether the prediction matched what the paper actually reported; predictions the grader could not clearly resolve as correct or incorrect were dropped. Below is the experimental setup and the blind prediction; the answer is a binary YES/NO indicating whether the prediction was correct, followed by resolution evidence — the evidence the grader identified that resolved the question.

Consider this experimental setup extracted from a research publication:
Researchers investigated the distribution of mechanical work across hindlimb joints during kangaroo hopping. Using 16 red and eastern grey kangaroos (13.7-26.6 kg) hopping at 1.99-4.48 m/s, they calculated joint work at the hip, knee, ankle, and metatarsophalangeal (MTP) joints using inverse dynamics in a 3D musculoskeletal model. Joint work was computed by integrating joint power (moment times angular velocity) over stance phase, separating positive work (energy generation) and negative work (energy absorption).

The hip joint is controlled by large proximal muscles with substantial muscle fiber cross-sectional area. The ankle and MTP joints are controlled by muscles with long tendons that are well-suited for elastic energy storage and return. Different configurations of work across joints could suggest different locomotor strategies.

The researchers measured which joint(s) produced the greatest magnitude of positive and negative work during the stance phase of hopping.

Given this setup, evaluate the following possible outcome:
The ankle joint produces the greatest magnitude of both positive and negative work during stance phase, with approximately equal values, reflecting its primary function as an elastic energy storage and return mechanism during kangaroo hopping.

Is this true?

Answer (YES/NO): YES